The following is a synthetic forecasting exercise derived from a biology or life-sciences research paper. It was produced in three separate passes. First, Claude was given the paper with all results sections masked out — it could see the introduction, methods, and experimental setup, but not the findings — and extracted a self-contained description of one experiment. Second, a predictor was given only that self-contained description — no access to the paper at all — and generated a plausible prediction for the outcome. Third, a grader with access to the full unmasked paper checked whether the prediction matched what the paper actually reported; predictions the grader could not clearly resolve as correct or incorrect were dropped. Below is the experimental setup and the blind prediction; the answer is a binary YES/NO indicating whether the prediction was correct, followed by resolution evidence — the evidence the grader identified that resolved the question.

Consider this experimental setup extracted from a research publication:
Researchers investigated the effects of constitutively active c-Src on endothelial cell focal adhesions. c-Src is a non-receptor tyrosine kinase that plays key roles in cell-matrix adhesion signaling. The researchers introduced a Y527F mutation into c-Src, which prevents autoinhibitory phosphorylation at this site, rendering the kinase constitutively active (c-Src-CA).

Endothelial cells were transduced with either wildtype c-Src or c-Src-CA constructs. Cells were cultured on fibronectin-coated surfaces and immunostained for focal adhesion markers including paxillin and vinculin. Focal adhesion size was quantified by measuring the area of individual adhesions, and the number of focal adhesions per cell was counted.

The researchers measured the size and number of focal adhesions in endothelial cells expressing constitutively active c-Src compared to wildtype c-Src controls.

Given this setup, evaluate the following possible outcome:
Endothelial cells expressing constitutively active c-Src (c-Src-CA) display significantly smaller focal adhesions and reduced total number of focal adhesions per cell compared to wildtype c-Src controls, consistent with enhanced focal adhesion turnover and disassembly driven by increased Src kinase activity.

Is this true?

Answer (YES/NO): NO